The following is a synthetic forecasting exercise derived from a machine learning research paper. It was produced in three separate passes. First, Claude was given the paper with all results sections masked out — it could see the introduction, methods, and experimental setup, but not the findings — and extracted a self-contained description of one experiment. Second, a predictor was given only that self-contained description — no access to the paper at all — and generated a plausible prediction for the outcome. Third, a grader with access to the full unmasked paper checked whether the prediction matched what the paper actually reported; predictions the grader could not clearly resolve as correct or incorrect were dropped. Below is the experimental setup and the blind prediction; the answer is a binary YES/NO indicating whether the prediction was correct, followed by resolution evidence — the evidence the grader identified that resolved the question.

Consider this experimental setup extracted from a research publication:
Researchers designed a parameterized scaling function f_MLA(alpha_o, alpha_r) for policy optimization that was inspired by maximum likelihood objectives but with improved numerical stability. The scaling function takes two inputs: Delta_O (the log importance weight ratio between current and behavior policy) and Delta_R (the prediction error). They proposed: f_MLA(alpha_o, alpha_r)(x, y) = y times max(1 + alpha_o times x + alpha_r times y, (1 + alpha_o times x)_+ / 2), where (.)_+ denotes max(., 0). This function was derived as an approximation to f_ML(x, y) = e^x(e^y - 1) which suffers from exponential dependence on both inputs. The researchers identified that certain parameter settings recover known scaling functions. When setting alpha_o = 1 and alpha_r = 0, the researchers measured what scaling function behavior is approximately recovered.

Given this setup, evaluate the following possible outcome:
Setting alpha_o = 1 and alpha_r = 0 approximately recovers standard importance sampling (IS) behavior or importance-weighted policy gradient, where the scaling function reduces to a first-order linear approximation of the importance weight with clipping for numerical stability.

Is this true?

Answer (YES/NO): YES